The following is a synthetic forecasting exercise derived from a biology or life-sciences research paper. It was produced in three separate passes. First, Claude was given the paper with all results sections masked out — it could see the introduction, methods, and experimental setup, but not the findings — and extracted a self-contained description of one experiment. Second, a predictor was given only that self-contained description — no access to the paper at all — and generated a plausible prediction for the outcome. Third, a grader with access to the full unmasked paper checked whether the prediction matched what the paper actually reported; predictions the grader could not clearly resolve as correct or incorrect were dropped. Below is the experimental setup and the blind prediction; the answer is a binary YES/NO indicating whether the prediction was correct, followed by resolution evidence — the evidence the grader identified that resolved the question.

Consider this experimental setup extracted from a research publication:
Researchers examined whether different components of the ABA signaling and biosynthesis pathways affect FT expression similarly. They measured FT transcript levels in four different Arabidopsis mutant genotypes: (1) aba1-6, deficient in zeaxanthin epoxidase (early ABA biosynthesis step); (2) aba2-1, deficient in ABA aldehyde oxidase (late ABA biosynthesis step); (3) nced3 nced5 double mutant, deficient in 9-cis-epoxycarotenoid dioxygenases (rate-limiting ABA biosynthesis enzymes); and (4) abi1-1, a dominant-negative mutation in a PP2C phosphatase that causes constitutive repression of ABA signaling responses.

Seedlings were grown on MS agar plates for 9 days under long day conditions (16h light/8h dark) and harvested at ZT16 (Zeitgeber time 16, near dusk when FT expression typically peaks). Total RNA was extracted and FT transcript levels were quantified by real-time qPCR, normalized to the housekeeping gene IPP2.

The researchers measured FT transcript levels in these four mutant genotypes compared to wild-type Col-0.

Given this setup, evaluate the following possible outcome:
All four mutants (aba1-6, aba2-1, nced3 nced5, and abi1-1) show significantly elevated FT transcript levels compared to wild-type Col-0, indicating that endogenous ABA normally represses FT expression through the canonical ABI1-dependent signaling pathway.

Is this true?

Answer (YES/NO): NO